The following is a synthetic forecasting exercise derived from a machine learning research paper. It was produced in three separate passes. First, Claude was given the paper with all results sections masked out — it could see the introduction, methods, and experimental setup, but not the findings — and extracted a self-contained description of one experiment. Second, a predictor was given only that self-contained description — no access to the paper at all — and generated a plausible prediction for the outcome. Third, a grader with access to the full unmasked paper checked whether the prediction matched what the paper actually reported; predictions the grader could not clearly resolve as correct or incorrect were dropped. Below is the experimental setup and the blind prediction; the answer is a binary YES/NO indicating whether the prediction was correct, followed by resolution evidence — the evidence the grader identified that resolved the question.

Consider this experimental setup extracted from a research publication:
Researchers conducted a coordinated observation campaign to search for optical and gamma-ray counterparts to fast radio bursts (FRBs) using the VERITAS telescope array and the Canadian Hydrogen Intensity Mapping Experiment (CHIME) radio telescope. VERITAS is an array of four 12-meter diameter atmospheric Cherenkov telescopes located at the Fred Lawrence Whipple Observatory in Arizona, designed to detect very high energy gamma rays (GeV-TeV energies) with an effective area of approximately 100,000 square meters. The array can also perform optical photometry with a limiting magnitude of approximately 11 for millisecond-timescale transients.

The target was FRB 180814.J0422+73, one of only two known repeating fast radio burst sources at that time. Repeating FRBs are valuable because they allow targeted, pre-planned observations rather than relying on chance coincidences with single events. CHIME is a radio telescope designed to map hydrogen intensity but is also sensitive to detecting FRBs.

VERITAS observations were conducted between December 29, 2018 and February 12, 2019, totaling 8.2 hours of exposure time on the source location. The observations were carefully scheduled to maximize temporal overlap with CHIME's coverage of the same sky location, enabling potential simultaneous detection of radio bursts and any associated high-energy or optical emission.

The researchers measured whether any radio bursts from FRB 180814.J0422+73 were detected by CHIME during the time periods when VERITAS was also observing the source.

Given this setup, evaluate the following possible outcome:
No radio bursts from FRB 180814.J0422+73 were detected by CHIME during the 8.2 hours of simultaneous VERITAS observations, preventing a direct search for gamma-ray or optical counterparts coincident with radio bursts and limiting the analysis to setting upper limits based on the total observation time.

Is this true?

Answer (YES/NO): YES